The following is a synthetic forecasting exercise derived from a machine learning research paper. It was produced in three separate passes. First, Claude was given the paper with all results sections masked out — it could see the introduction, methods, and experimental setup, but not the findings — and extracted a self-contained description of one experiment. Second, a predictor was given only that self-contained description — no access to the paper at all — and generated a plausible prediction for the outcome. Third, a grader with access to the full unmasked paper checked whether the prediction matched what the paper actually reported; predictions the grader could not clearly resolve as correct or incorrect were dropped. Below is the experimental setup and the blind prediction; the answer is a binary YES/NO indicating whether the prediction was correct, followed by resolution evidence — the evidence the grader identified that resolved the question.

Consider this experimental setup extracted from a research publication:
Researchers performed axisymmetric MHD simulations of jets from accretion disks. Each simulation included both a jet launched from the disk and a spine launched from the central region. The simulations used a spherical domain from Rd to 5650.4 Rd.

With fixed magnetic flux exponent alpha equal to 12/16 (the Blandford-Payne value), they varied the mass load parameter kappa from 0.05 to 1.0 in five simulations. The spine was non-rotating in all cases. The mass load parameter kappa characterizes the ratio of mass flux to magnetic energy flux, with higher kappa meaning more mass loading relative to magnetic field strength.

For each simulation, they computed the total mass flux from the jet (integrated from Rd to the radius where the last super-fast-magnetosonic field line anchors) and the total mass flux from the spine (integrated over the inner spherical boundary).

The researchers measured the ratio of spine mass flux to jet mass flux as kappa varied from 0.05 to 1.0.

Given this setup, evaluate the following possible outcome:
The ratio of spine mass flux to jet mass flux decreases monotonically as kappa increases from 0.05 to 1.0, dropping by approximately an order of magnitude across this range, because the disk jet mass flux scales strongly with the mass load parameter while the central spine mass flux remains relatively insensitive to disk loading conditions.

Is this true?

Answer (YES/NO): NO